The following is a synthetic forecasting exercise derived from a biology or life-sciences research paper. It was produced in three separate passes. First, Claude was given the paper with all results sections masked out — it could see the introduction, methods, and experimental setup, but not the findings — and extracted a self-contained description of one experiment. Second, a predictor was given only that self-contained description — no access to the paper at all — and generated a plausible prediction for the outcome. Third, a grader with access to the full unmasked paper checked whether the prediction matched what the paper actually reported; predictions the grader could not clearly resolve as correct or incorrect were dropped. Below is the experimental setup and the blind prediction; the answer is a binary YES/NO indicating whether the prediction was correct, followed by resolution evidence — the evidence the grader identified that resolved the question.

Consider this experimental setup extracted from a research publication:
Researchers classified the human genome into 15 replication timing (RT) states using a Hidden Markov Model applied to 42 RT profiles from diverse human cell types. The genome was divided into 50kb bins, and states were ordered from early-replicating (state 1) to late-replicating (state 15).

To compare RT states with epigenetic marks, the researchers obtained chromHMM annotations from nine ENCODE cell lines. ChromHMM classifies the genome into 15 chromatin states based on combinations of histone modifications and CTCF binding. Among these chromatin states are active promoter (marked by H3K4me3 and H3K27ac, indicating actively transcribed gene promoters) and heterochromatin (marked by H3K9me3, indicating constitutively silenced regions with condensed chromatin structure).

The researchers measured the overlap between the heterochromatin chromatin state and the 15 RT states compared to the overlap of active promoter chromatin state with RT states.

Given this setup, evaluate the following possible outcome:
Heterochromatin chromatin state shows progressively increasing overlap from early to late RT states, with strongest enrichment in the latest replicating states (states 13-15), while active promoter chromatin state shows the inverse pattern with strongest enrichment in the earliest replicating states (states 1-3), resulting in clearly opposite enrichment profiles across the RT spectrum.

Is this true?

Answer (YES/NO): YES